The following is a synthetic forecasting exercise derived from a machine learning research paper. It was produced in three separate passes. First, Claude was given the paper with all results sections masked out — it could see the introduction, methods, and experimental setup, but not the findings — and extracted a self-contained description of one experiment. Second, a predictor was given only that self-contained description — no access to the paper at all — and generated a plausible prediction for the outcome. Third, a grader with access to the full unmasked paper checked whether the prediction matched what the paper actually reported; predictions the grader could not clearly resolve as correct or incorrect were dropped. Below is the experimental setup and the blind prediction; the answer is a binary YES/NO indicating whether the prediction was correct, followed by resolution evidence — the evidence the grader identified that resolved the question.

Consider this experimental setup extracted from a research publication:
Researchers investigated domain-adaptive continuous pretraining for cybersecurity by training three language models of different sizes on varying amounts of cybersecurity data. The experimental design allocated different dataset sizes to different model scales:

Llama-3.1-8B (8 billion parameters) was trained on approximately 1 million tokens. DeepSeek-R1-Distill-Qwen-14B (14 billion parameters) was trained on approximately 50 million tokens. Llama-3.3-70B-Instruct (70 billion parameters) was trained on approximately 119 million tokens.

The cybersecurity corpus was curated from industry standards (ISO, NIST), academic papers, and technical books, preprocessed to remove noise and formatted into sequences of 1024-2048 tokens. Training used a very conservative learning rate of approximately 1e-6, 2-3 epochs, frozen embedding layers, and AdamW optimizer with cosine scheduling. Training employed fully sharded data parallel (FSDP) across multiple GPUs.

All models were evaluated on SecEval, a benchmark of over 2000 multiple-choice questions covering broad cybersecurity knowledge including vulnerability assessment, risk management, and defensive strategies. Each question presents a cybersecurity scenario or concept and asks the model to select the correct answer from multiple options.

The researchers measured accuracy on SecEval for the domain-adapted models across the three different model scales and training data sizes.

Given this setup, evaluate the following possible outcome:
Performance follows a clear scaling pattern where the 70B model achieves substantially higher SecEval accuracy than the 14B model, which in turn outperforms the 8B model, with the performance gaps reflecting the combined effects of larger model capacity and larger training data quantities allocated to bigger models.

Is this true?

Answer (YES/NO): YES